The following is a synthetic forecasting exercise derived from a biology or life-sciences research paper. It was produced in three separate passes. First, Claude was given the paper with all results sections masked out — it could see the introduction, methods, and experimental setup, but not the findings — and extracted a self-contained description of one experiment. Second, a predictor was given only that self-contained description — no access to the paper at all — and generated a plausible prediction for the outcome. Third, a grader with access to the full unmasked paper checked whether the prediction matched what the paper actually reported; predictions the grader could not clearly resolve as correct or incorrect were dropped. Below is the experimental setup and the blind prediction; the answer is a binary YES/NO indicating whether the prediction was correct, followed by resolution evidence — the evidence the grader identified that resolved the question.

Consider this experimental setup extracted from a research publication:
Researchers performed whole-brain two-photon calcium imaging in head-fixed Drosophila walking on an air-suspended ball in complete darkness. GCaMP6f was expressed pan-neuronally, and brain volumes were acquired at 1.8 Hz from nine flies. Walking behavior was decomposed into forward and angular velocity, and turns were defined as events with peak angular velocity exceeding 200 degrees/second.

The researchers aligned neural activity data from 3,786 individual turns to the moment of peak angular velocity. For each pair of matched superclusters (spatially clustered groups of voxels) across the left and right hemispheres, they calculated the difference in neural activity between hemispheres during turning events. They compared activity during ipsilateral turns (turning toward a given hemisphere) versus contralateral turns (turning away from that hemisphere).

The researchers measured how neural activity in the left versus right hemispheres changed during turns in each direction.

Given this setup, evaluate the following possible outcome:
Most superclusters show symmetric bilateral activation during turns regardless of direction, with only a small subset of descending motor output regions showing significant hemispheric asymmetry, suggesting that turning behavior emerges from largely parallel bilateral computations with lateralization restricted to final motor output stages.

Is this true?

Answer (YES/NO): NO